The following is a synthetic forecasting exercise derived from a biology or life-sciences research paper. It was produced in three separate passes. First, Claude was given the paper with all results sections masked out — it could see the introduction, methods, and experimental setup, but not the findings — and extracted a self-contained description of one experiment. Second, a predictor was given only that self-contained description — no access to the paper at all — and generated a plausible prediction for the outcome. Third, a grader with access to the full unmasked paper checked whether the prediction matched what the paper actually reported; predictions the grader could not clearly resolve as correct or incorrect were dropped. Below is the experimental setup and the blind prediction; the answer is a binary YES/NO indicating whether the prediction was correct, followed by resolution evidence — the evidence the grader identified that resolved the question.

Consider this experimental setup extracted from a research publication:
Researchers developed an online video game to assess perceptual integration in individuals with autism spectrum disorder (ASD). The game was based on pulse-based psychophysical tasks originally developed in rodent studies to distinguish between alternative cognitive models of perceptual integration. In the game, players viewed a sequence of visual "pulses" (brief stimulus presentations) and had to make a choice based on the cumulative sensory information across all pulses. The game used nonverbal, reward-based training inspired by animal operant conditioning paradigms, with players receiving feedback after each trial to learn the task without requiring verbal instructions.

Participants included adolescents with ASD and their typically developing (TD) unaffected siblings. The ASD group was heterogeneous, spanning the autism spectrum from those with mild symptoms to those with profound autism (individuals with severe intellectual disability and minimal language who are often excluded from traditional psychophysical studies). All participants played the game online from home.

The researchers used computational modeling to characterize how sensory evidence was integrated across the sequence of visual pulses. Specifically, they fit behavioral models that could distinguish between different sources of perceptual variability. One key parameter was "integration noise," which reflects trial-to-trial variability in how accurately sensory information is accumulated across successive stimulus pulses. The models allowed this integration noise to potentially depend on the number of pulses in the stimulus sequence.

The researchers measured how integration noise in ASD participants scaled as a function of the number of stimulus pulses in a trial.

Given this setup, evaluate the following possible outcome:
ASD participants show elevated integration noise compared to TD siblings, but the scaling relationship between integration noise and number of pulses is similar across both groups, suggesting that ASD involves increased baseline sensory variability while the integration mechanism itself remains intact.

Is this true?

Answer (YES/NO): NO